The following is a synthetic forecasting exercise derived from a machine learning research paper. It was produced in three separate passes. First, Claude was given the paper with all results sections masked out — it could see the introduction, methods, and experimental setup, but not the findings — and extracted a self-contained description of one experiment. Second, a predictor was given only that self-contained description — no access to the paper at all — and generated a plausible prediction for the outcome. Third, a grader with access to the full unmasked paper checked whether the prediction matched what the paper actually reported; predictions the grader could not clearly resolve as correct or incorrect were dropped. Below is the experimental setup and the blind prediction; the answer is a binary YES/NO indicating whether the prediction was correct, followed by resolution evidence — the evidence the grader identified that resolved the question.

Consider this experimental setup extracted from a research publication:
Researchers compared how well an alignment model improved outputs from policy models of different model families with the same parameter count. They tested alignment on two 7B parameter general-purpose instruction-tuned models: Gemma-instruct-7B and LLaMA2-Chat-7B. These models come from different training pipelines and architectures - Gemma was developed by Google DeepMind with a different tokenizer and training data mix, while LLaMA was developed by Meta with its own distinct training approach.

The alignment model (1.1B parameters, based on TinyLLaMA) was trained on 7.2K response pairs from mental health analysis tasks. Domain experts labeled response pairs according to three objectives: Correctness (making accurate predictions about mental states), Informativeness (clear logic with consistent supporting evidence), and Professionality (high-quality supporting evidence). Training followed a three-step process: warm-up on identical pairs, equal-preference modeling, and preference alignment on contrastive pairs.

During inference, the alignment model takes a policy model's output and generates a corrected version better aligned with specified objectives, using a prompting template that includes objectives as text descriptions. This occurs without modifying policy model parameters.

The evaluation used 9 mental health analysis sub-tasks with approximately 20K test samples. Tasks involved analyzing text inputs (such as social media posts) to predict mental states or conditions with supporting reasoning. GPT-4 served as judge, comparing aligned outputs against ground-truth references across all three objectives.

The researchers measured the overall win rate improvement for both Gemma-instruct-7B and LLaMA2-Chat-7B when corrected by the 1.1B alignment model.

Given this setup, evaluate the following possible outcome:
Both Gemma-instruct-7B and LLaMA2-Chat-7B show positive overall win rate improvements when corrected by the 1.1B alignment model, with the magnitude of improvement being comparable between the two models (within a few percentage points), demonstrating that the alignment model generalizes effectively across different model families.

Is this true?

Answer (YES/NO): NO